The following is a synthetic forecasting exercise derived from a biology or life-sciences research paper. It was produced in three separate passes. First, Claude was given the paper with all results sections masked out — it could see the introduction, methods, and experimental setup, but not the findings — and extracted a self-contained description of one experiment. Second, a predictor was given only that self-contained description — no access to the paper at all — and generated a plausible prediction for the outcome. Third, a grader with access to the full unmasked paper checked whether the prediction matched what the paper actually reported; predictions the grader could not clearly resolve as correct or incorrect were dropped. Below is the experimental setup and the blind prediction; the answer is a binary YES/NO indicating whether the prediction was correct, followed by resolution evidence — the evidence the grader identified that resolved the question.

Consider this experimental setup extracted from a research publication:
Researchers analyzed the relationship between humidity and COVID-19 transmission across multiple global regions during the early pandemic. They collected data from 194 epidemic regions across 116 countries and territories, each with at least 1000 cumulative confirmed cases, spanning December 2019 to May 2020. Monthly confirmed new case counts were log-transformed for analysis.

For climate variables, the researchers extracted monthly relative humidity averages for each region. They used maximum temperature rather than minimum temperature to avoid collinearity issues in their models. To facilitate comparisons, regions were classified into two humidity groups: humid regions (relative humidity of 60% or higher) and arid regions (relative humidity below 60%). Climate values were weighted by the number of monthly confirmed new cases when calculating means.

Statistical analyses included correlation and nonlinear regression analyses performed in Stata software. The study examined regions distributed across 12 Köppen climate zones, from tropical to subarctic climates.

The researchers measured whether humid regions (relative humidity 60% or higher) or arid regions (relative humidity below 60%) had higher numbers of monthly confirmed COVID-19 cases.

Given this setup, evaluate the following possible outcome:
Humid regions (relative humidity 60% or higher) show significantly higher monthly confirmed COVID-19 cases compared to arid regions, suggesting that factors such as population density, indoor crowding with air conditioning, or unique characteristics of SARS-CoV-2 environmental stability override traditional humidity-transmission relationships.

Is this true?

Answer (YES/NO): YES